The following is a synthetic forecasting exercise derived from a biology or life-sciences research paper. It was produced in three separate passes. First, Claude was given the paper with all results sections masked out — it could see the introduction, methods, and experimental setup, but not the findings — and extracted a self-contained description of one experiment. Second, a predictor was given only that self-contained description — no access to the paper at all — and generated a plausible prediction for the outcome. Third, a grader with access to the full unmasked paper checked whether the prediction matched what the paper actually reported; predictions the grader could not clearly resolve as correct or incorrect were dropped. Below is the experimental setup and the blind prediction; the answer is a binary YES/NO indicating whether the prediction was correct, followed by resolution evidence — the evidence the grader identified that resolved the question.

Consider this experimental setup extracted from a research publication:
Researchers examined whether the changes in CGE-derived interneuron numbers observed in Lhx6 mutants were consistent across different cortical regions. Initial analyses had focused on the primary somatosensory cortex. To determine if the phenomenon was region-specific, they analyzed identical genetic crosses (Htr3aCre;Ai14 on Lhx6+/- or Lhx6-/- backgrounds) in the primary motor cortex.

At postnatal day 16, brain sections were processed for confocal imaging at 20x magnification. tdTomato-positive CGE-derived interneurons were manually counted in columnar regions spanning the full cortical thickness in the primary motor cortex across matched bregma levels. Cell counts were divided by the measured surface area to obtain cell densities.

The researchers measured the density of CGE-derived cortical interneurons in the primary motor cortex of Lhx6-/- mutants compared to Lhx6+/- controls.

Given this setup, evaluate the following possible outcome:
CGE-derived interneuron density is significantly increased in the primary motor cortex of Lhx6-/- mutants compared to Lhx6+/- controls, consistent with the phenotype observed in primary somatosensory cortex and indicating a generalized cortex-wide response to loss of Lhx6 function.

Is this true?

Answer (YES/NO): YES